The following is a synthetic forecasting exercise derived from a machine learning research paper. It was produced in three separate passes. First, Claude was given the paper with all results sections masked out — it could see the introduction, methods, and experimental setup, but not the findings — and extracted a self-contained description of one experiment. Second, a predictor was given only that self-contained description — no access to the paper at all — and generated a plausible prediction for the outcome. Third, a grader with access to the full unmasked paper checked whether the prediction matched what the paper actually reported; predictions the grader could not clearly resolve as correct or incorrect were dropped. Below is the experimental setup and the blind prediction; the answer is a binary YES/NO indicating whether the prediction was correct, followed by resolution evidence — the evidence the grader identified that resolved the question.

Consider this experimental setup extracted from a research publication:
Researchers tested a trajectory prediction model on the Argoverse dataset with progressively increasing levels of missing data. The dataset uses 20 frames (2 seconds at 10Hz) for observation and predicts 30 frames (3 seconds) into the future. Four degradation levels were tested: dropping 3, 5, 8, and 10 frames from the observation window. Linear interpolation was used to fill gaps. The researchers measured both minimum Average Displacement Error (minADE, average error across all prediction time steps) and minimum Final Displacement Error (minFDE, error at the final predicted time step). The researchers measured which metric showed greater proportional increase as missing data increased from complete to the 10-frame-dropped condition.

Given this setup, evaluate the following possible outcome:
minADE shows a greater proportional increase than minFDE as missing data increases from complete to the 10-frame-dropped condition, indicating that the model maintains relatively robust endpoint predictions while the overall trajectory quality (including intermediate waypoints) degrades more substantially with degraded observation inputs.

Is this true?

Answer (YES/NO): YES